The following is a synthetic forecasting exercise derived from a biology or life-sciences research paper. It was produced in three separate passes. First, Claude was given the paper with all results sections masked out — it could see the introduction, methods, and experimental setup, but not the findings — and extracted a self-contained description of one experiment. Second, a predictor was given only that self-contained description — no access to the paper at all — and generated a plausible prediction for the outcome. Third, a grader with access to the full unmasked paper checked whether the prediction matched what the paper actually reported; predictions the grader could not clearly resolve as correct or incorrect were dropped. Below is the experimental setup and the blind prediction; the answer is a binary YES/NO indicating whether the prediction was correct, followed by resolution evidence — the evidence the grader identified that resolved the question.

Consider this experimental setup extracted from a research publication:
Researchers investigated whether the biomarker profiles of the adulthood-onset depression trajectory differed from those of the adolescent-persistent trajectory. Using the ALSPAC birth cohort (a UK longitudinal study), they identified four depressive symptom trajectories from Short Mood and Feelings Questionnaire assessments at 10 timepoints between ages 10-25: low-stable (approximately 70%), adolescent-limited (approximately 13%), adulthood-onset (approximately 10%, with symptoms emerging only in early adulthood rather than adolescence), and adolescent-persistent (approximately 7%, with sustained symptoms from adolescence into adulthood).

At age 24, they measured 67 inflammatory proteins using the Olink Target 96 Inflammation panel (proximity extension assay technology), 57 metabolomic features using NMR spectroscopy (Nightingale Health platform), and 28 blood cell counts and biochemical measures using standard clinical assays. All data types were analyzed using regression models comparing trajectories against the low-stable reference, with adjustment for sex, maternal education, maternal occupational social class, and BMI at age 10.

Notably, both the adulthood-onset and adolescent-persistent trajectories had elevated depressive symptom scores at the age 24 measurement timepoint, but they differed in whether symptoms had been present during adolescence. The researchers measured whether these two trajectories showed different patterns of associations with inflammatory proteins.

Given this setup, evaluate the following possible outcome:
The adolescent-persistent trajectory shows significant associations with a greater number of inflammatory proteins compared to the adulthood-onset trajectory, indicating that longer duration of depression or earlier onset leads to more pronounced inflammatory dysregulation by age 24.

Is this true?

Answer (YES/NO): NO